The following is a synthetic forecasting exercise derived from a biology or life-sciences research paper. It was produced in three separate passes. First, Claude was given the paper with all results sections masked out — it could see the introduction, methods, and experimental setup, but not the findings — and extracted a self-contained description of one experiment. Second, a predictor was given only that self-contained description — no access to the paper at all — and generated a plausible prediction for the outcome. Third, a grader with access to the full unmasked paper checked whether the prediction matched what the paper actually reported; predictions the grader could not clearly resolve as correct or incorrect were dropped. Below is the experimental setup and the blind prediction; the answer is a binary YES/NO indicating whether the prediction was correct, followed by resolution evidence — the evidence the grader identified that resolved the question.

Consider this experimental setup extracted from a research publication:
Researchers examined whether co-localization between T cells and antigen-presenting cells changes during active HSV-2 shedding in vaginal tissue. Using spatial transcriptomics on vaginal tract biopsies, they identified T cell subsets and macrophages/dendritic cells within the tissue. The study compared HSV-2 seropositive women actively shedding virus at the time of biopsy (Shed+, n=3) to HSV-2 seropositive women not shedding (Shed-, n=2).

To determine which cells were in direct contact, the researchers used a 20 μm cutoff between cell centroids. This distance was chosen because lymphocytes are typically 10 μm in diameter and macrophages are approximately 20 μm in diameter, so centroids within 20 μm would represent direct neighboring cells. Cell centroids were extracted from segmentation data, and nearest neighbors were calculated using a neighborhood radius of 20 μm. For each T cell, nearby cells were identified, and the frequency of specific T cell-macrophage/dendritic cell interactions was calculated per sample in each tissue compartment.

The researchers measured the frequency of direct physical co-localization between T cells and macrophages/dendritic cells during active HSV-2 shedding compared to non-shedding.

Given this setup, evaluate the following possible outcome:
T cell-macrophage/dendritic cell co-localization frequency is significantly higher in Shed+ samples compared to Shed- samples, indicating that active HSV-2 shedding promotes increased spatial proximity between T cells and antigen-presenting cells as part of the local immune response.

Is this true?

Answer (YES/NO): NO